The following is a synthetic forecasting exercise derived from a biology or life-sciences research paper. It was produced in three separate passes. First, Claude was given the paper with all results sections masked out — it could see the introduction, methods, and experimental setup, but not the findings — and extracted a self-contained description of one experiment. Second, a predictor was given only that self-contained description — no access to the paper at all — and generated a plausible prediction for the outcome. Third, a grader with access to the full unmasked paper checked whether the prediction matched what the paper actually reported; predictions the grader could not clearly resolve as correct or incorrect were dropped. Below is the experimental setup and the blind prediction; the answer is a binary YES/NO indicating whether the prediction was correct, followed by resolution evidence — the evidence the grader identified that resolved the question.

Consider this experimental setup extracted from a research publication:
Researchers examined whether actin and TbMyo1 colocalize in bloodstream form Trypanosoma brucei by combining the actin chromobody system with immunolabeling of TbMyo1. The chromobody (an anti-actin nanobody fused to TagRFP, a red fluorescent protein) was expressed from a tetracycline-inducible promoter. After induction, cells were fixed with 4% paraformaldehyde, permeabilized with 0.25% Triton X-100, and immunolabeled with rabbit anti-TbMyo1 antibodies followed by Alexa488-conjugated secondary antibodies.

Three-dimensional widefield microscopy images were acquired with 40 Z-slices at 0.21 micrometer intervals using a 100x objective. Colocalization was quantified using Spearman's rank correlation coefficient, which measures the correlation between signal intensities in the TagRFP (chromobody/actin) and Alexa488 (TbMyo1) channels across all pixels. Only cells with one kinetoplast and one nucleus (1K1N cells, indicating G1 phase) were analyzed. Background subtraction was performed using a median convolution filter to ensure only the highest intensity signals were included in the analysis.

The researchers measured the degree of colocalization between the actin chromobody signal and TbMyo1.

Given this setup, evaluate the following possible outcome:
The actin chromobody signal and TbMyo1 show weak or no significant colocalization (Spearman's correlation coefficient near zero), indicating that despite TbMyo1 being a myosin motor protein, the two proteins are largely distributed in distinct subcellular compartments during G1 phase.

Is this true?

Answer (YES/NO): NO